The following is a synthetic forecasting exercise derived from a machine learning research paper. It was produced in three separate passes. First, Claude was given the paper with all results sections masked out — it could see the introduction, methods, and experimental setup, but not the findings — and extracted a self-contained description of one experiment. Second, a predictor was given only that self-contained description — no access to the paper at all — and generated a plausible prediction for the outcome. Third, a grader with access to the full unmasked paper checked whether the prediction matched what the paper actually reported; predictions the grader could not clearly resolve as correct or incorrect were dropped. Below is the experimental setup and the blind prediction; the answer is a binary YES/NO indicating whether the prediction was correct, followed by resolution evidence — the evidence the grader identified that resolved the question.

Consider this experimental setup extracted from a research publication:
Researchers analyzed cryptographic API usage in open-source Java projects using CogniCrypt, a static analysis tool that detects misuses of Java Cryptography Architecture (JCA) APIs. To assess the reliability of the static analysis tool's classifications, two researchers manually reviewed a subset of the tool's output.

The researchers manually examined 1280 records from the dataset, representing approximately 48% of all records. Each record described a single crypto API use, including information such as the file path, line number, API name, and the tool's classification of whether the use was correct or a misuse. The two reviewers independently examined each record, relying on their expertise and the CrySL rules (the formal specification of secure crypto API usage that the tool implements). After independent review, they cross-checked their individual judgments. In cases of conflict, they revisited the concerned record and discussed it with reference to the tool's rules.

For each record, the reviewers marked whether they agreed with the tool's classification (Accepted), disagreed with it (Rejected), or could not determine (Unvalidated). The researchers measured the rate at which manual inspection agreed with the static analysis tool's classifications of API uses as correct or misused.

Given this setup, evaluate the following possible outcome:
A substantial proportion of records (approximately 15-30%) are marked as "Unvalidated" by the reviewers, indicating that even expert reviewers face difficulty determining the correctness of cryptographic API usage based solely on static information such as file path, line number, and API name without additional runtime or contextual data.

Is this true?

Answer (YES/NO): NO